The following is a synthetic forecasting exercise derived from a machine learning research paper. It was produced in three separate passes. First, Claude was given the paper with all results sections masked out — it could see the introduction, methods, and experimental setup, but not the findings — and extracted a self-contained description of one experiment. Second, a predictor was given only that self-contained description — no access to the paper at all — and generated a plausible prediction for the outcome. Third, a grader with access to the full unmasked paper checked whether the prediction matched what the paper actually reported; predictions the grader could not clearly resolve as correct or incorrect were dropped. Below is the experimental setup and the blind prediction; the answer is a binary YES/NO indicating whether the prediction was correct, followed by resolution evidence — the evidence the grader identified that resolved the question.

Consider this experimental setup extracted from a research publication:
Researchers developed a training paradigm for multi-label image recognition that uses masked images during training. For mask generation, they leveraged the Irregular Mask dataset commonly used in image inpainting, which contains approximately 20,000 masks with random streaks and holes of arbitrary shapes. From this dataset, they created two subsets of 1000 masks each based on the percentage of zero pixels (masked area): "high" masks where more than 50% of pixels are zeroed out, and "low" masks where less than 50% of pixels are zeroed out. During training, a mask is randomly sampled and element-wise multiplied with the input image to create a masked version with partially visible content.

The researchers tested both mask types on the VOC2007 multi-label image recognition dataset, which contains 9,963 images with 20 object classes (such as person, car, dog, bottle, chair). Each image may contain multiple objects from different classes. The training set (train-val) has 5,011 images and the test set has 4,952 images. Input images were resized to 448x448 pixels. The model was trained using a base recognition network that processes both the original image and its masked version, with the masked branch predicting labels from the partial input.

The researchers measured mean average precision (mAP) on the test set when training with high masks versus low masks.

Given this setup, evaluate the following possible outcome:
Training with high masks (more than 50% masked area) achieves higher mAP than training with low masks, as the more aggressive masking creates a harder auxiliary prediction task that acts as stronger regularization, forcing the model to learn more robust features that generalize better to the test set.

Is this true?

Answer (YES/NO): YES